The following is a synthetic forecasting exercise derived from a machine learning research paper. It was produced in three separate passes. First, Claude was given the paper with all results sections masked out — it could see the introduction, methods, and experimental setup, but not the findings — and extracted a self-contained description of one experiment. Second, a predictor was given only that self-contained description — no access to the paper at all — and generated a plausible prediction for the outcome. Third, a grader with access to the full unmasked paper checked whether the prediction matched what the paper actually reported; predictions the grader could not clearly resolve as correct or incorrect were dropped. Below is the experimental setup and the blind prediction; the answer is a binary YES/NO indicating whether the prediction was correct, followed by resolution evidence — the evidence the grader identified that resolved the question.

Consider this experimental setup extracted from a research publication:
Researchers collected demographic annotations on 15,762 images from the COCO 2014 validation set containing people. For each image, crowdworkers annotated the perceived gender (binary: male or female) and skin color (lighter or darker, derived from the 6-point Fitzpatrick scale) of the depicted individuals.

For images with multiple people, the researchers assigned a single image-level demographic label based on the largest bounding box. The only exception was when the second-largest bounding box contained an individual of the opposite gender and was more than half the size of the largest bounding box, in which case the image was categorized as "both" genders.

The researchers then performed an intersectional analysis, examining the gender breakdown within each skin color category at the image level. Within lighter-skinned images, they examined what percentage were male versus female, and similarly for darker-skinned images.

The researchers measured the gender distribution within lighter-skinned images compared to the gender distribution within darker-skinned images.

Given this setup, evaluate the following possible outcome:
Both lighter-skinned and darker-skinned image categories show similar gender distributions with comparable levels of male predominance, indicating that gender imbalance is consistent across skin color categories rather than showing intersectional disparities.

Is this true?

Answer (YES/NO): NO